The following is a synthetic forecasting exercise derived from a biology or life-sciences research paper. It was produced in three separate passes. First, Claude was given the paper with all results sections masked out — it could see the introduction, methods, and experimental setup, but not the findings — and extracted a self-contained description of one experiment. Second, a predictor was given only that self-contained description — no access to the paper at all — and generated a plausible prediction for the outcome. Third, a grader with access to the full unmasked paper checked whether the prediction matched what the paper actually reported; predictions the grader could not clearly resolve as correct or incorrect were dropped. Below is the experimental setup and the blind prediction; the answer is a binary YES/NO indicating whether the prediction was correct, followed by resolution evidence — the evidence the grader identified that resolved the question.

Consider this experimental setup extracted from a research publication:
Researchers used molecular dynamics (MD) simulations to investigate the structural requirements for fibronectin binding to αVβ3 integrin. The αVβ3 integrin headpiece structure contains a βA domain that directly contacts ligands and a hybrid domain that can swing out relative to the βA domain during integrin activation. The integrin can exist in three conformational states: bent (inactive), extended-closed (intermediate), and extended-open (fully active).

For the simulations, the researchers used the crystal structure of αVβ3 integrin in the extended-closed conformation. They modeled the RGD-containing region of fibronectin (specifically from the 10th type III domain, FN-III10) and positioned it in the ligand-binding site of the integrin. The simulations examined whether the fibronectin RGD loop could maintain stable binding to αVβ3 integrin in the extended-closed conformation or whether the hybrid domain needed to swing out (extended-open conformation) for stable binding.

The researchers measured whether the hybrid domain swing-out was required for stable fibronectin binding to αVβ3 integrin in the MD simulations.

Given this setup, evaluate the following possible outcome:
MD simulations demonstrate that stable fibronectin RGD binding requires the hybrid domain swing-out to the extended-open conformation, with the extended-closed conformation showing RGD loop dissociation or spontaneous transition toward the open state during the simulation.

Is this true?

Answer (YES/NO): NO